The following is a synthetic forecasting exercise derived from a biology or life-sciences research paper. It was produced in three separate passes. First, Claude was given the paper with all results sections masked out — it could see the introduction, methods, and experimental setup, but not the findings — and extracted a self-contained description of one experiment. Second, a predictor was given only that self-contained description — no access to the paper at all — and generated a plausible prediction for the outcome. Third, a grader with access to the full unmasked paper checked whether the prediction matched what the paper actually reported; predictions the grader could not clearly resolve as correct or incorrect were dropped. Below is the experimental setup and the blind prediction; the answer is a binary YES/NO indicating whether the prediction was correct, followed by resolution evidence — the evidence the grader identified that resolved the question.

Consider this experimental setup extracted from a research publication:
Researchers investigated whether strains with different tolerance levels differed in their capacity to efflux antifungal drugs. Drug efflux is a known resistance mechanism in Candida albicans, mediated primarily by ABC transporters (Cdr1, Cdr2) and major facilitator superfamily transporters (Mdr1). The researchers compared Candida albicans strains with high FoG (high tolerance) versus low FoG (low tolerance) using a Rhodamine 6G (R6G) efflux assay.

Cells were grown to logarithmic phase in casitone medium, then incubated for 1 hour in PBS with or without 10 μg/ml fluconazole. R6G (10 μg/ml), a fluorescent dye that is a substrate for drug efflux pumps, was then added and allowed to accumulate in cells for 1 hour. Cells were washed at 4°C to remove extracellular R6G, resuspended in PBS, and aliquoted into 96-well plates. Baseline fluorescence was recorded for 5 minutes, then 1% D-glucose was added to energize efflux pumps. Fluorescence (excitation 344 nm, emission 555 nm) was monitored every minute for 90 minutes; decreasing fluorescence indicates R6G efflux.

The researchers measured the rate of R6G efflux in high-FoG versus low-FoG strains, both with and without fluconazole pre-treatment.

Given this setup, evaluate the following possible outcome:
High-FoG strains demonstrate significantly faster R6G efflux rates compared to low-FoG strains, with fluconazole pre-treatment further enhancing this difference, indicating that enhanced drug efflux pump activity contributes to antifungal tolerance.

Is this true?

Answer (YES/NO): NO